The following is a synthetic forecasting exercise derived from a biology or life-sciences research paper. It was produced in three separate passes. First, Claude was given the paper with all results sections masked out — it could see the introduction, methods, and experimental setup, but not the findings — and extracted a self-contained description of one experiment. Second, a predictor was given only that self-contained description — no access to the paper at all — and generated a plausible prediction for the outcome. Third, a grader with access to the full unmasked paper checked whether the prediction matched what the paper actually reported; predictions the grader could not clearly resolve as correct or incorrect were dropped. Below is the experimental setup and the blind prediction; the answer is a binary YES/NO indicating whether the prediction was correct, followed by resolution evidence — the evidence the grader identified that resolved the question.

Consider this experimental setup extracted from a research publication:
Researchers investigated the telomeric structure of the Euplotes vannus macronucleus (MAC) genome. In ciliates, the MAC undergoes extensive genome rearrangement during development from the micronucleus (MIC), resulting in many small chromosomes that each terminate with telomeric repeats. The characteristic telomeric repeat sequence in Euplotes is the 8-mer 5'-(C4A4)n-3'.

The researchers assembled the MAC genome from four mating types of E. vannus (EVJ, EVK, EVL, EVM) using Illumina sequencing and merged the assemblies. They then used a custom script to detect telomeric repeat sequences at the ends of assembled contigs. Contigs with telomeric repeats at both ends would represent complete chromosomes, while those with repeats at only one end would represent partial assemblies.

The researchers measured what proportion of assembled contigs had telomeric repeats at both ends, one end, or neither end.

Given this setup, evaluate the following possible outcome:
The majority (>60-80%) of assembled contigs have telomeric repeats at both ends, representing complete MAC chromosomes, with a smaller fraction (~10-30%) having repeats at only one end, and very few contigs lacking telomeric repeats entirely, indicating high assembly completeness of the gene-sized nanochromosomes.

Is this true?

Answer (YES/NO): YES